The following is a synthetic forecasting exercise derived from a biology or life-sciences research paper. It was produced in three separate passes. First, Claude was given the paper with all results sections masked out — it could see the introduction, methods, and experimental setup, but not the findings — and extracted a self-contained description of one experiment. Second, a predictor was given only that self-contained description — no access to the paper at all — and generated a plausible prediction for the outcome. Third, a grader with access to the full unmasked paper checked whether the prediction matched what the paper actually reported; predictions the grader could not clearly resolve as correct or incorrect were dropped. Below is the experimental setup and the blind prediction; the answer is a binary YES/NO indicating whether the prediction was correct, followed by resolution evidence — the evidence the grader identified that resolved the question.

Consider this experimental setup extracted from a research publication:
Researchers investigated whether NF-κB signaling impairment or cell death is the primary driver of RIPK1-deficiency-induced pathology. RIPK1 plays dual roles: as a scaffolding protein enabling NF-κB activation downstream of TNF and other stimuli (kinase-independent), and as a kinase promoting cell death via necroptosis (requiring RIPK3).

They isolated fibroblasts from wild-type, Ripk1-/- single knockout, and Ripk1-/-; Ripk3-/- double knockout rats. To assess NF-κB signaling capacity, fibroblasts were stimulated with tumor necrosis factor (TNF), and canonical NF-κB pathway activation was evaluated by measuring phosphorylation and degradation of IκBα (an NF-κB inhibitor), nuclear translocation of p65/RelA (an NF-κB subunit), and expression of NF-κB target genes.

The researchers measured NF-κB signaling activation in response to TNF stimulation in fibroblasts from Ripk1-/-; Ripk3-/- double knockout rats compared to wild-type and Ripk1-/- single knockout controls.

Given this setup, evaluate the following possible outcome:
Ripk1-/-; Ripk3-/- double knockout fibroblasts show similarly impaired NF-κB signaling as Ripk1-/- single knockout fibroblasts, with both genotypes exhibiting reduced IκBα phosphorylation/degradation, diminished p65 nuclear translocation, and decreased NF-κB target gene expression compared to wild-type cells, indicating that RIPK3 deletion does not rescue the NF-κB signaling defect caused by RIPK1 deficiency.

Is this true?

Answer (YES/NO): YES